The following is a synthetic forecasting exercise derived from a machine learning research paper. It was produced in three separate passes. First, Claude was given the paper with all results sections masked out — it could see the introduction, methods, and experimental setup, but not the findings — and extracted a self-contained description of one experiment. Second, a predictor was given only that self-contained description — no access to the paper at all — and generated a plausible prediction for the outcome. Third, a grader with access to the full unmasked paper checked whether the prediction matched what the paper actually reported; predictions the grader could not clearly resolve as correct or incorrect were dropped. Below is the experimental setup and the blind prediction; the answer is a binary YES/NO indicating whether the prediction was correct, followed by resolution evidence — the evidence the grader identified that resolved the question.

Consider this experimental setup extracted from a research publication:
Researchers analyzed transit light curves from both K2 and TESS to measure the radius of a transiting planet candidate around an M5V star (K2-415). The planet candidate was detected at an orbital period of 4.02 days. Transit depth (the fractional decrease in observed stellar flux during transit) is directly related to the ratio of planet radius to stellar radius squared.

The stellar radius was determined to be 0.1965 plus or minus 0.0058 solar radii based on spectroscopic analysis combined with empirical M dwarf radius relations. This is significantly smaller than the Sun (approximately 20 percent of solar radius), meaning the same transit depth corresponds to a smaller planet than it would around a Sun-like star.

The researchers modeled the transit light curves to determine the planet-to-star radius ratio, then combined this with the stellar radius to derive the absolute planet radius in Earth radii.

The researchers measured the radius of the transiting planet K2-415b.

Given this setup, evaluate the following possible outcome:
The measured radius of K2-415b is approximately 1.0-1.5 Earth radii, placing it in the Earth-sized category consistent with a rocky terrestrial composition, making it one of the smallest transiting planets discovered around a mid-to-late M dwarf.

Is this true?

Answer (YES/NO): YES